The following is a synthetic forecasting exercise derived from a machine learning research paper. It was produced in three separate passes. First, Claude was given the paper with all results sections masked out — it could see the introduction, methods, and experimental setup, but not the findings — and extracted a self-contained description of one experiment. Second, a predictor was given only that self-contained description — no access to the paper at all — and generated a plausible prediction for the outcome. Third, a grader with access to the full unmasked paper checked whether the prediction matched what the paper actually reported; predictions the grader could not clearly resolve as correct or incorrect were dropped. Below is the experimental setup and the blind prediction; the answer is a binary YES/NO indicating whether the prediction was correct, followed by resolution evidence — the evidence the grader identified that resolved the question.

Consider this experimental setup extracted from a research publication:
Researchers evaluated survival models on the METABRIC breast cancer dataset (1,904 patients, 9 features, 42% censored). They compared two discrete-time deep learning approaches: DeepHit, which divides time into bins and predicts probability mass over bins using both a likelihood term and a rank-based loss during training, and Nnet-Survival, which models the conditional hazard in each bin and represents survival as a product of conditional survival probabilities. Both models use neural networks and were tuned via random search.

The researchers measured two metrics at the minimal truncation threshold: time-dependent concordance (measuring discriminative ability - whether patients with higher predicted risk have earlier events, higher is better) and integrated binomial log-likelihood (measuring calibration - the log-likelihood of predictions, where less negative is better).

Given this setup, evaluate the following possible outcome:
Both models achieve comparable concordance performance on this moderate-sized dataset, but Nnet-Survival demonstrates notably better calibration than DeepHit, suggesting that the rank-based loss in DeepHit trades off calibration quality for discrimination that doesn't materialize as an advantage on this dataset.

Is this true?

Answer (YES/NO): NO